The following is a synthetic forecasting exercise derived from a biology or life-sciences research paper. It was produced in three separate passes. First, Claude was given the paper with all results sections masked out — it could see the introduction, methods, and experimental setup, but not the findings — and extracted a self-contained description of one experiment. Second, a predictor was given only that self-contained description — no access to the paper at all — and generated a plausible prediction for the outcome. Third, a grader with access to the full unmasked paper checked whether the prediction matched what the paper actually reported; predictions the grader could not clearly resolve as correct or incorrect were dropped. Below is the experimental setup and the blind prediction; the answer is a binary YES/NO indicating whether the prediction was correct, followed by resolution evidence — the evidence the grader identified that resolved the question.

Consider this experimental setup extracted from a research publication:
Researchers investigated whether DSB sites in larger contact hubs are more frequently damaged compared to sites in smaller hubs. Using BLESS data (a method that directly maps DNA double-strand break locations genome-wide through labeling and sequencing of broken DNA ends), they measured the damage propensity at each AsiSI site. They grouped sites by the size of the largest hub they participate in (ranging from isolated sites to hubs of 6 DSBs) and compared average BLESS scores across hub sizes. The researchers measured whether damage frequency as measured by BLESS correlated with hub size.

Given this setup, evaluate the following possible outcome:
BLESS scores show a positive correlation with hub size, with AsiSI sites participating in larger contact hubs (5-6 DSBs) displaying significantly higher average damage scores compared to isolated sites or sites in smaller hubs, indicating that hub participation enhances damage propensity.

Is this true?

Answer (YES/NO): NO